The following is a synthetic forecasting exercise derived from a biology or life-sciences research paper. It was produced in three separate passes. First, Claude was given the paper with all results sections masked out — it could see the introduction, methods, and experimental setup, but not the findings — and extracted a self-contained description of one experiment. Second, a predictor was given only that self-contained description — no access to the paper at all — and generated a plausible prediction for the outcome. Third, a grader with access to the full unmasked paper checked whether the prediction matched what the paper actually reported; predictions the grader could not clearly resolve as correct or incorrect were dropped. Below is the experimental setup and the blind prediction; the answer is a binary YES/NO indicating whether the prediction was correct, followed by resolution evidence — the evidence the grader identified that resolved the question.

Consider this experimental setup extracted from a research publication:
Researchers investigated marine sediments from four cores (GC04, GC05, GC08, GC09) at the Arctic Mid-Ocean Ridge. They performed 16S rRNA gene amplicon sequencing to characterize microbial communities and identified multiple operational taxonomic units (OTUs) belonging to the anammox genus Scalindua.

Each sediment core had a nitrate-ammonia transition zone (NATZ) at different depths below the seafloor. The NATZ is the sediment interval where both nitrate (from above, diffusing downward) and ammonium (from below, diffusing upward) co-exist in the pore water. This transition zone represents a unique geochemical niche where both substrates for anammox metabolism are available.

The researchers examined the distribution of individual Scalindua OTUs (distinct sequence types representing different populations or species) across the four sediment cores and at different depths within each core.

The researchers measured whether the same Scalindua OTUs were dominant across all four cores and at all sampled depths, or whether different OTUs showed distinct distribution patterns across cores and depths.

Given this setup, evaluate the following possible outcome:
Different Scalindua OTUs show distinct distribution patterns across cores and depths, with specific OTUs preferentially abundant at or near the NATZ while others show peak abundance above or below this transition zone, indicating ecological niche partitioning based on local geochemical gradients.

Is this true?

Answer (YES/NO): NO